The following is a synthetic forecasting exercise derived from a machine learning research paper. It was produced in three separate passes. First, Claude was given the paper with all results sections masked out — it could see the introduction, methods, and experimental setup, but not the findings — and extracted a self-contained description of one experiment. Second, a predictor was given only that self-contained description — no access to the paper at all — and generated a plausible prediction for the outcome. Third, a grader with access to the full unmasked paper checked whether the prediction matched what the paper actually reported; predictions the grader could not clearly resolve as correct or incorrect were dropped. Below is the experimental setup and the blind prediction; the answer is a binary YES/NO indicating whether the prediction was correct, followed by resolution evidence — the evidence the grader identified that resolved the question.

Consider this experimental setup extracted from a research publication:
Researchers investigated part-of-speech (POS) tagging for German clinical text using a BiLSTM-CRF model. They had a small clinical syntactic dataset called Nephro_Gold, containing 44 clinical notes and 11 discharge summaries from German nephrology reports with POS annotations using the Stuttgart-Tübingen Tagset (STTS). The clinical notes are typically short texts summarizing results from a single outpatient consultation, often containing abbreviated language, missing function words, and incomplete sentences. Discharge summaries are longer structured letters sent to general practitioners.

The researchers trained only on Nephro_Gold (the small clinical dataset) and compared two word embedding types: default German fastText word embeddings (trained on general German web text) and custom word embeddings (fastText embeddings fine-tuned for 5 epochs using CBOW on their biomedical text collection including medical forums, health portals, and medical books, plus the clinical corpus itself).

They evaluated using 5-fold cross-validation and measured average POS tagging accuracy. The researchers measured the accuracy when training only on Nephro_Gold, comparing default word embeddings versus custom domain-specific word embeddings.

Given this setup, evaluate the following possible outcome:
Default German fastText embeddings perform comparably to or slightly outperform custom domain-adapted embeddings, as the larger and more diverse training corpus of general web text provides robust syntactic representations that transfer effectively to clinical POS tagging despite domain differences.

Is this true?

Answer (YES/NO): NO